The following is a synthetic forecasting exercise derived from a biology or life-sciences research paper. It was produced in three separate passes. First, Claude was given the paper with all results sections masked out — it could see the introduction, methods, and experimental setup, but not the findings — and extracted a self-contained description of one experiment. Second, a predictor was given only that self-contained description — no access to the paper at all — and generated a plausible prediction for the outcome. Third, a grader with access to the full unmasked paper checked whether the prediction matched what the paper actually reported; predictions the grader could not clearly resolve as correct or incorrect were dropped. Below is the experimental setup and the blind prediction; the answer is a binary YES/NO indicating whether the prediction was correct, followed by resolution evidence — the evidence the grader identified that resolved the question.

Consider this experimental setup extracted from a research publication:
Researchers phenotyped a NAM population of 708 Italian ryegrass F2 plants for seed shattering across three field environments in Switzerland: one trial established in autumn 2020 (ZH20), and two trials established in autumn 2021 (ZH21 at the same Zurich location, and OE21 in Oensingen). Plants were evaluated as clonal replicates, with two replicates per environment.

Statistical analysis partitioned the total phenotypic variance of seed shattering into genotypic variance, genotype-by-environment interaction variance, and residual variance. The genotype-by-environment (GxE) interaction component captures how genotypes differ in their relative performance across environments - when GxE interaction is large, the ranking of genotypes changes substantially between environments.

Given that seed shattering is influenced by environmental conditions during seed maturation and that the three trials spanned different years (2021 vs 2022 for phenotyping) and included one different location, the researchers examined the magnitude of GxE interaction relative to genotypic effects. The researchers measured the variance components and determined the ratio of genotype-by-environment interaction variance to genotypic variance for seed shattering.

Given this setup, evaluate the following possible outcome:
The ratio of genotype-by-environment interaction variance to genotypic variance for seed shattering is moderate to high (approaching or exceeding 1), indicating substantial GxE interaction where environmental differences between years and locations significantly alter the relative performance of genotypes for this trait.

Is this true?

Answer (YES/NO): NO